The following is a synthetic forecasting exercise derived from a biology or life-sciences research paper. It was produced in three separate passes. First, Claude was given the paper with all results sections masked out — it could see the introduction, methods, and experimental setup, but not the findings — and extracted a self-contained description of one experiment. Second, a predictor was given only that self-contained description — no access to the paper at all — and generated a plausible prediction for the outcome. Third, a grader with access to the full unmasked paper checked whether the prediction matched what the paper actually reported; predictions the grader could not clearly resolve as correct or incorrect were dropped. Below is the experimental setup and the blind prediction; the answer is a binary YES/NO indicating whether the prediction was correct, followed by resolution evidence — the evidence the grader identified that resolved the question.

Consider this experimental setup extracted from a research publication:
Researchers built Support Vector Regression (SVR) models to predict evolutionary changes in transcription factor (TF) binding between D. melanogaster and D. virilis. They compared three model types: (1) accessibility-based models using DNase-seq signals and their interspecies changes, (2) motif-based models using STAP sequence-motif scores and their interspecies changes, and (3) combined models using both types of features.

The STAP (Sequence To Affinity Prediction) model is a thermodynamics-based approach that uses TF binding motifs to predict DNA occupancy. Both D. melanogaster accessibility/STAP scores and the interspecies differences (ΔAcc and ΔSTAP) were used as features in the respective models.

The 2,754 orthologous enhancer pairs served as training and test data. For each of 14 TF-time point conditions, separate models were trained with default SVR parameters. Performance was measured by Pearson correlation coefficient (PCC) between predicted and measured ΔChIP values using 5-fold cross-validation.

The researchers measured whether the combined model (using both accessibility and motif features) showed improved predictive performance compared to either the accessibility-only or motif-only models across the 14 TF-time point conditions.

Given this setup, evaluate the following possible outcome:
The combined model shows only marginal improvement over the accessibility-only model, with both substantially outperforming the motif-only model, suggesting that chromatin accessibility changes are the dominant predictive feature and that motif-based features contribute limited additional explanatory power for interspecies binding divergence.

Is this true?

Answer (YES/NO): NO